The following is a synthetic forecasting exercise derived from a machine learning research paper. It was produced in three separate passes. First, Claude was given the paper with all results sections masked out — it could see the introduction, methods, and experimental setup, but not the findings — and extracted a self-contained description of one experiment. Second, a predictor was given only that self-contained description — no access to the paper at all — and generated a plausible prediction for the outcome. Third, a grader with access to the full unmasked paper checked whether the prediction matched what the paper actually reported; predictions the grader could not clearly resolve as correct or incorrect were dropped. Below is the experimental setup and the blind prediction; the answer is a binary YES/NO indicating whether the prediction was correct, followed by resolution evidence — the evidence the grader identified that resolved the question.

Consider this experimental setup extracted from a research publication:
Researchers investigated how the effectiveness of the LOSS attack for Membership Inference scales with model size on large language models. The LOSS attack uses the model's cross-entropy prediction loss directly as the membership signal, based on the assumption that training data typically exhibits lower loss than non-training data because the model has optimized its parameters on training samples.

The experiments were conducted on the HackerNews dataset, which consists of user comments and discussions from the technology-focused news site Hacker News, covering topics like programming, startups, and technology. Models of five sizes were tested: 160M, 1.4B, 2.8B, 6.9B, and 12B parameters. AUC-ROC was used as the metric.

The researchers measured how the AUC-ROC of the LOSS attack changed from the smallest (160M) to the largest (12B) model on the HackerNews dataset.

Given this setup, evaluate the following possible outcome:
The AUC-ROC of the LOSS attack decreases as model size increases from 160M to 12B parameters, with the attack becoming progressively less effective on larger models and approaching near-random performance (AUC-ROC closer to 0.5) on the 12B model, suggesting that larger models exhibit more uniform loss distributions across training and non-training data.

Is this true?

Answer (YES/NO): NO